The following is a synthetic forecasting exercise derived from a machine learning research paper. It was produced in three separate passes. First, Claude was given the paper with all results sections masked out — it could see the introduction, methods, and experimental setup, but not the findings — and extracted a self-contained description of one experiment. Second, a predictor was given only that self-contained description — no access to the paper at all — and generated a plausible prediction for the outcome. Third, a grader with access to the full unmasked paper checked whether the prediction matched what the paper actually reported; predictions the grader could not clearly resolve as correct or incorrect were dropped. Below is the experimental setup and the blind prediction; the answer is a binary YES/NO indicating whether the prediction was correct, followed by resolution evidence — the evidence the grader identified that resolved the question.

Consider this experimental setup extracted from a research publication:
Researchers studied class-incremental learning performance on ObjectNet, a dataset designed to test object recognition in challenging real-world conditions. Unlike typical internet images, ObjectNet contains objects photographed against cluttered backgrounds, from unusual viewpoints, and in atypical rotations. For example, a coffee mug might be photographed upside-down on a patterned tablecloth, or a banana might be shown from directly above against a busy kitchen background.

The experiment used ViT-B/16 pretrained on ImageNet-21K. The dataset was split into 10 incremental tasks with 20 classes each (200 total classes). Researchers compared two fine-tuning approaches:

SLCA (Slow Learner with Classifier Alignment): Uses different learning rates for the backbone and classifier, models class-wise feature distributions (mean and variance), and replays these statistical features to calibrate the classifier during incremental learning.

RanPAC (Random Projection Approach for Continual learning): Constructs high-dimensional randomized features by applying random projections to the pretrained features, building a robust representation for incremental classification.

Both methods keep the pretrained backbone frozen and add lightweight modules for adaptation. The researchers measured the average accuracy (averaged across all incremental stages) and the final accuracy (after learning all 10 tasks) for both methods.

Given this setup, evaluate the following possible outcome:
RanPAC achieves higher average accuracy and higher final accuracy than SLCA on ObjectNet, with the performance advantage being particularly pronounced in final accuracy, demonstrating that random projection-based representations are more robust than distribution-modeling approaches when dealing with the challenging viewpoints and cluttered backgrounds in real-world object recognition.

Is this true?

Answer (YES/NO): YES